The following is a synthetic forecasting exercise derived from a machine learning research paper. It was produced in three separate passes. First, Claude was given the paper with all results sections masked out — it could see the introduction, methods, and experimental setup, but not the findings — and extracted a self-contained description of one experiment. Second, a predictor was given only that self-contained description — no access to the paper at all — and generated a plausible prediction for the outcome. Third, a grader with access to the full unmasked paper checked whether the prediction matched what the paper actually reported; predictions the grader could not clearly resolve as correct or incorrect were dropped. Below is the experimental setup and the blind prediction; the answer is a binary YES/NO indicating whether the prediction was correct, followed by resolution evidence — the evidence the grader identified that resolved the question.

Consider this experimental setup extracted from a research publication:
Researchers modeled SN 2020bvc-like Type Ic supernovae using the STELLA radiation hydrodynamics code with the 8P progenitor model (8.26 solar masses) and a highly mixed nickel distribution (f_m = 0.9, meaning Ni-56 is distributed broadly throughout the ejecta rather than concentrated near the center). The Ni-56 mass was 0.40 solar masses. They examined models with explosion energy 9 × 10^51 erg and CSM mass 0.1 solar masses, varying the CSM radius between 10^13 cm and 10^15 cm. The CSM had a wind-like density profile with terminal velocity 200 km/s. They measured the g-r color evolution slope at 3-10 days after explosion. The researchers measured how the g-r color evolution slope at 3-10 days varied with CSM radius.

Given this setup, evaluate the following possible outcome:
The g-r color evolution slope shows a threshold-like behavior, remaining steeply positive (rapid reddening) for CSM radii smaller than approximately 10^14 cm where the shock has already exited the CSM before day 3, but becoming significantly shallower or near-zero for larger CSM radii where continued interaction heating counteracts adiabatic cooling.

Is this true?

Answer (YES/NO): NO